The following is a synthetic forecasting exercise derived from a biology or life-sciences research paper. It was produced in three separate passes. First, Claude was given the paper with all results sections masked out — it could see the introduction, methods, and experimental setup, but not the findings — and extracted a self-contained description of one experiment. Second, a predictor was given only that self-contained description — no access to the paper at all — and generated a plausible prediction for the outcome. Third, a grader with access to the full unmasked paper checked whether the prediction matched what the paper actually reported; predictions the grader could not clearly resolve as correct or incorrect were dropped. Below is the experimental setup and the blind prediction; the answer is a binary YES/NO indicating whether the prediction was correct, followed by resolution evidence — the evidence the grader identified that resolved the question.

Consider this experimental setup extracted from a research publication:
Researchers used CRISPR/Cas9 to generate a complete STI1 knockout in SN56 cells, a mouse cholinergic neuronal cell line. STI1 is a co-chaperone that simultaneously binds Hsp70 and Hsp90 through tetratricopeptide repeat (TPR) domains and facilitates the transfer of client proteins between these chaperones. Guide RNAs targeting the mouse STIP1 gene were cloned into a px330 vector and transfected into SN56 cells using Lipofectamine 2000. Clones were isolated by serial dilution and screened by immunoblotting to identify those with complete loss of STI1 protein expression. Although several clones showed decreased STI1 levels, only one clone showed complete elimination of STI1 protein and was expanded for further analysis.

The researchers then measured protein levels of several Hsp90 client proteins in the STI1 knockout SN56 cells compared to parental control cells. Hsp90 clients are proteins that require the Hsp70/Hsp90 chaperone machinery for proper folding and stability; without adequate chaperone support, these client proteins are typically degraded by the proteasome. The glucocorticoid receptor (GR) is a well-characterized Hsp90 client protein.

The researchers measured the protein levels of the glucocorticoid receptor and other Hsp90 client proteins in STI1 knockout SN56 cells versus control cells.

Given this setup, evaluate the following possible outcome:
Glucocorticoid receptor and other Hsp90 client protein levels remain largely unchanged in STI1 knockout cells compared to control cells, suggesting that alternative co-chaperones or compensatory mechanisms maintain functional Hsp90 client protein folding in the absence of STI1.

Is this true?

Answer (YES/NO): NO